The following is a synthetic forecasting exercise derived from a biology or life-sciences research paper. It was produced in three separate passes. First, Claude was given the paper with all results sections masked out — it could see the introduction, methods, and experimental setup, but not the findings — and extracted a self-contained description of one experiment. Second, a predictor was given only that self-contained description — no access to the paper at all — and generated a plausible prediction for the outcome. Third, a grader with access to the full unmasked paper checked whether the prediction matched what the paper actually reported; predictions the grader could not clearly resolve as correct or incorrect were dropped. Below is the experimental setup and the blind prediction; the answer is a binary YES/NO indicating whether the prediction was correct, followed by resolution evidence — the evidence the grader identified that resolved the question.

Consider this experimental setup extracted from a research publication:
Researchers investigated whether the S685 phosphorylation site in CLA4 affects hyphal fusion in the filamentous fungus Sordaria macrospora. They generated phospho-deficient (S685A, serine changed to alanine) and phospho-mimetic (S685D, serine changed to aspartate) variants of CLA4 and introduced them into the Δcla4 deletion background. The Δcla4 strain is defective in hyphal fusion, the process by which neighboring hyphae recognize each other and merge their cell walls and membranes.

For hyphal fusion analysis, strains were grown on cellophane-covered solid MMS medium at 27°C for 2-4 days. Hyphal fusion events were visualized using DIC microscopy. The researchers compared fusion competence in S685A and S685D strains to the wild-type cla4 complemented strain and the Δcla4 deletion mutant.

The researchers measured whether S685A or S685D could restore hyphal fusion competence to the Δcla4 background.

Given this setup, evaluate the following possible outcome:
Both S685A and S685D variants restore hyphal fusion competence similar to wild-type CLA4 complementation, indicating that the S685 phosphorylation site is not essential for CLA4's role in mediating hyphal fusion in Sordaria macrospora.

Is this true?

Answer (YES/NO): NO